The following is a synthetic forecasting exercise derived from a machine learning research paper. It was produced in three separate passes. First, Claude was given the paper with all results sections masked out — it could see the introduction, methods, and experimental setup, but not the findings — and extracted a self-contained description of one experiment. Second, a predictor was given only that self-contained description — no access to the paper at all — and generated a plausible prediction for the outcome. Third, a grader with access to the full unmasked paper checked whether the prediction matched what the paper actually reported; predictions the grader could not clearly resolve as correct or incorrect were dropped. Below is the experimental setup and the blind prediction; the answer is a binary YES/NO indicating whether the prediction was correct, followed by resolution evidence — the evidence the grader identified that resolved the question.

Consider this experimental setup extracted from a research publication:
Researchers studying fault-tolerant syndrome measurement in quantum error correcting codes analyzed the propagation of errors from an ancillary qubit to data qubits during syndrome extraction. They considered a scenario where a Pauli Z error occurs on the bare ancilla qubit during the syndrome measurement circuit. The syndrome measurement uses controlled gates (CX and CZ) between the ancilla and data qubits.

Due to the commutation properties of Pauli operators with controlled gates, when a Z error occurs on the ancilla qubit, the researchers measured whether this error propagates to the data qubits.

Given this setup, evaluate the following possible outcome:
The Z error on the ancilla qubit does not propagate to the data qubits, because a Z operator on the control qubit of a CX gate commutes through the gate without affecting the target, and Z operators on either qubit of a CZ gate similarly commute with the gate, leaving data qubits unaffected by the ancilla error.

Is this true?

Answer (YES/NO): YES